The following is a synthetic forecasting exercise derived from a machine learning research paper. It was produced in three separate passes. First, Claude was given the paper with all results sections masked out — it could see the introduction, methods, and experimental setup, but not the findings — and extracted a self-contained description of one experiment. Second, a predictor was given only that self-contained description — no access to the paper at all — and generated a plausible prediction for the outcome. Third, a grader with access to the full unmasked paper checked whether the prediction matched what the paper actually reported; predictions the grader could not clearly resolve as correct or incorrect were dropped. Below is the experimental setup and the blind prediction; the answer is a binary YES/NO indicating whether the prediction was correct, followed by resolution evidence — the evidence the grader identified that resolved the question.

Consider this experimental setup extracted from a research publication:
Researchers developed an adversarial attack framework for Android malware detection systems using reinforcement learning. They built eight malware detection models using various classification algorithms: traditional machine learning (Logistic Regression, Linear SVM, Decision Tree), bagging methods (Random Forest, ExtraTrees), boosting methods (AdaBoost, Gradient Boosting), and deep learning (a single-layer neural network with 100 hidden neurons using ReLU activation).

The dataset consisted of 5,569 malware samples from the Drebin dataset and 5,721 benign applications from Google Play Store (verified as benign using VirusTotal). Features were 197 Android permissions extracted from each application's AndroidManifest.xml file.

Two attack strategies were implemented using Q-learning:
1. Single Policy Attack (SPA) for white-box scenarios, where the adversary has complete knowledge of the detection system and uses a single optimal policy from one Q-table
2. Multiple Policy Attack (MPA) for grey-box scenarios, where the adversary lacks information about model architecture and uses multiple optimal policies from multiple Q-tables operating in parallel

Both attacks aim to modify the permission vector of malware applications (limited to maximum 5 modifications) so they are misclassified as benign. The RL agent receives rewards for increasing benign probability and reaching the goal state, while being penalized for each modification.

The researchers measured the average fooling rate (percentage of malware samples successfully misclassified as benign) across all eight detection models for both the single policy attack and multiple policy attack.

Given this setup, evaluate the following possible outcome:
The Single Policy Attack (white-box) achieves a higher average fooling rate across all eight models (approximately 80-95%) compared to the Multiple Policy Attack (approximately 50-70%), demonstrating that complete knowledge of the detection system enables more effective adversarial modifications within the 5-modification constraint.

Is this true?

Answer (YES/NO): NO